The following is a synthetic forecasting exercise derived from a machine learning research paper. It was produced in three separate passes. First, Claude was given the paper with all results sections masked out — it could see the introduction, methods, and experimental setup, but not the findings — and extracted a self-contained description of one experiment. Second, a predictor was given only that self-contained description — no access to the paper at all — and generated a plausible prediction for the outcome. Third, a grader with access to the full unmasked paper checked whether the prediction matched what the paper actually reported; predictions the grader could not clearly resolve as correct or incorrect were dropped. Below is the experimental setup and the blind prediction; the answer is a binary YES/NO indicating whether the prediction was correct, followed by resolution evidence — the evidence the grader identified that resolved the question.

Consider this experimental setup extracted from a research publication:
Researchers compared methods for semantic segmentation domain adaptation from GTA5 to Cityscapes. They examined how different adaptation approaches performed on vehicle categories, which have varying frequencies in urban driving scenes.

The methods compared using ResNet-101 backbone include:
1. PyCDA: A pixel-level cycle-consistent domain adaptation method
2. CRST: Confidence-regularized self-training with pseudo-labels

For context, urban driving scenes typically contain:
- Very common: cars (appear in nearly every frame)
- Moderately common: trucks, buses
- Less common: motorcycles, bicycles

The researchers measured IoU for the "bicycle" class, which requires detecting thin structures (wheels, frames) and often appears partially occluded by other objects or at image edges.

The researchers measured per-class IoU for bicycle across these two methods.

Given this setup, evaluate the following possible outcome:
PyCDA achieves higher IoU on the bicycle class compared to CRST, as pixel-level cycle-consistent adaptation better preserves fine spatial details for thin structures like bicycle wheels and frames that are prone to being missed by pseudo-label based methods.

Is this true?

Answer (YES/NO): YES